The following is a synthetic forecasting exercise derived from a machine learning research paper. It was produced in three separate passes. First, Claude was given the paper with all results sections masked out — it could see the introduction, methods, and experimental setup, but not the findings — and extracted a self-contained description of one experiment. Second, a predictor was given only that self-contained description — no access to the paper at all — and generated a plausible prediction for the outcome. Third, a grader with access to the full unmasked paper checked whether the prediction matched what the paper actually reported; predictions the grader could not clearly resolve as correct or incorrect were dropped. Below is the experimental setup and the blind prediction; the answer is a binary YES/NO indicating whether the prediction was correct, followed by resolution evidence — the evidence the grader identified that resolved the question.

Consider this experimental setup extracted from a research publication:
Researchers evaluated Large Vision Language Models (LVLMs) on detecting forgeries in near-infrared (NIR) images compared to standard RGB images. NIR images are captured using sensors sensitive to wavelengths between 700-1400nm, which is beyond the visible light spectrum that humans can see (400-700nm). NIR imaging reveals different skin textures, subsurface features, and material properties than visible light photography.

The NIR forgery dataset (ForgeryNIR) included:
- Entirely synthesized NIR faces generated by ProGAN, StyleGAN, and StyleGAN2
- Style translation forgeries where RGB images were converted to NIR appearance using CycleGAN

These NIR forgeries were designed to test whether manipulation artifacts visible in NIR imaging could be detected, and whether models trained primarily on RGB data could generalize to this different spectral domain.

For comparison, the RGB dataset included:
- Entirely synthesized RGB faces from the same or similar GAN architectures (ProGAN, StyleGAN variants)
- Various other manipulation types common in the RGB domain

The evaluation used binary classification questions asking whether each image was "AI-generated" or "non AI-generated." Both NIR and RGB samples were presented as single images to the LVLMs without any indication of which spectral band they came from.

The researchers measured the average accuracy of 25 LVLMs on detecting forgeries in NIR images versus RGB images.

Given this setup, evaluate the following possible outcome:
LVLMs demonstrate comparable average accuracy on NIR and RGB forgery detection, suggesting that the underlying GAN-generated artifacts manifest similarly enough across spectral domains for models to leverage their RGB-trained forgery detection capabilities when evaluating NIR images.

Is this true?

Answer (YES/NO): NO